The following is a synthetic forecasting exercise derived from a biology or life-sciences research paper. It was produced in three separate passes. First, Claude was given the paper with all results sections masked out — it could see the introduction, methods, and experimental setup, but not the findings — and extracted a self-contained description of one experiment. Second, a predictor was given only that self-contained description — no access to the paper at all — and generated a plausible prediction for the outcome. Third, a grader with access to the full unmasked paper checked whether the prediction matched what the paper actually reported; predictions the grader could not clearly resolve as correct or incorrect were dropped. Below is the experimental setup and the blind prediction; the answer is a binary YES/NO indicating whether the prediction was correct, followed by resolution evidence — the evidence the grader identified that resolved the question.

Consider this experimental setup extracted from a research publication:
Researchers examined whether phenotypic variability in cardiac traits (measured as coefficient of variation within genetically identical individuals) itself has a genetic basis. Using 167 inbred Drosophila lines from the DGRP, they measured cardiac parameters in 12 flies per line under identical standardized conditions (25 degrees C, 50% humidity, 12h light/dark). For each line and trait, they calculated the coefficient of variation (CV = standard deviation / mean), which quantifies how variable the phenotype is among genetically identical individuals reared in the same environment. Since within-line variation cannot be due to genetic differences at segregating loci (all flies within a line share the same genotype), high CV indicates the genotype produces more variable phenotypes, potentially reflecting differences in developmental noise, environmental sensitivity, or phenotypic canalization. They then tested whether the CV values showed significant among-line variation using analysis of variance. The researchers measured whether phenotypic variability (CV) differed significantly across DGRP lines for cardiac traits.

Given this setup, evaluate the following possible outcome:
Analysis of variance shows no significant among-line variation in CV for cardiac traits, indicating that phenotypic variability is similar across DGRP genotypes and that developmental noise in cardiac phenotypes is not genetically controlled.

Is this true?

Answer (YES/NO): NO